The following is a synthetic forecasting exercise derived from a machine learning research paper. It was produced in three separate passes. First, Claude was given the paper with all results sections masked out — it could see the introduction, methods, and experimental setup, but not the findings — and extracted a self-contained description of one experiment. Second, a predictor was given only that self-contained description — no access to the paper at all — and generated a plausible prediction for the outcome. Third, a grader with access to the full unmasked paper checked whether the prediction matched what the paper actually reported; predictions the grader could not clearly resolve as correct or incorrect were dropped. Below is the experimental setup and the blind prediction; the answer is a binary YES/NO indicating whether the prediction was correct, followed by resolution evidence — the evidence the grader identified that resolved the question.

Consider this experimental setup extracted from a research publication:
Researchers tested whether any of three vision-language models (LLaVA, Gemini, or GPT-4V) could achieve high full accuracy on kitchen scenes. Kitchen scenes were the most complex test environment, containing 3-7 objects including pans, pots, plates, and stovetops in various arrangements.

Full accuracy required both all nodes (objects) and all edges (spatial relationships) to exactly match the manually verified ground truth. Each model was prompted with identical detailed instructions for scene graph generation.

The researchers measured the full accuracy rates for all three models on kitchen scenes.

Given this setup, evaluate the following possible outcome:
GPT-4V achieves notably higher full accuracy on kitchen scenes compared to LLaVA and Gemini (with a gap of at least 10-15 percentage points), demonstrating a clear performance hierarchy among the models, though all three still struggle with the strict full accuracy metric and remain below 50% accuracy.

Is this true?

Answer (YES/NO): NO